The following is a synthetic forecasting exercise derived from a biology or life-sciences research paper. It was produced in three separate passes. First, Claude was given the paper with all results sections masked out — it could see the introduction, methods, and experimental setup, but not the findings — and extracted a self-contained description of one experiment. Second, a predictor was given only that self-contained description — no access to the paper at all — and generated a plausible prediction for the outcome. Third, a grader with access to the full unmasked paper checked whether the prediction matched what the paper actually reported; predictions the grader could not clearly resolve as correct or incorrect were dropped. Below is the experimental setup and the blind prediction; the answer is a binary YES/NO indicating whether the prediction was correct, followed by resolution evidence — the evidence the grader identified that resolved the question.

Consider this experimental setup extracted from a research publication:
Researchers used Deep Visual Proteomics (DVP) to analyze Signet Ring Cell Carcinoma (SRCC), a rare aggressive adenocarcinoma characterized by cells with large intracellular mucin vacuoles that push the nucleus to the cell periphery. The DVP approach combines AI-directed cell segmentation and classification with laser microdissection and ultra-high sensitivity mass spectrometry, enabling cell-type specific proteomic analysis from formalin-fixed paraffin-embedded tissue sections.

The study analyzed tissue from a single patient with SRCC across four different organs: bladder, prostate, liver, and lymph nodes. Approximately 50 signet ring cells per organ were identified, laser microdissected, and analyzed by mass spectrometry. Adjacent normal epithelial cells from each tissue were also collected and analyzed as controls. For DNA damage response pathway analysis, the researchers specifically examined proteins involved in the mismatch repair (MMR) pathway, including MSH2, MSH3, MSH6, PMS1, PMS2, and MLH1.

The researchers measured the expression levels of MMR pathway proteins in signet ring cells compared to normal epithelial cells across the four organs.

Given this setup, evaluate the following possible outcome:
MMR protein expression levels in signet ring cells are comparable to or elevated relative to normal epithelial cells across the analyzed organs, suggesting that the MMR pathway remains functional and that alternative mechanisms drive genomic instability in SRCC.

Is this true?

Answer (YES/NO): NO